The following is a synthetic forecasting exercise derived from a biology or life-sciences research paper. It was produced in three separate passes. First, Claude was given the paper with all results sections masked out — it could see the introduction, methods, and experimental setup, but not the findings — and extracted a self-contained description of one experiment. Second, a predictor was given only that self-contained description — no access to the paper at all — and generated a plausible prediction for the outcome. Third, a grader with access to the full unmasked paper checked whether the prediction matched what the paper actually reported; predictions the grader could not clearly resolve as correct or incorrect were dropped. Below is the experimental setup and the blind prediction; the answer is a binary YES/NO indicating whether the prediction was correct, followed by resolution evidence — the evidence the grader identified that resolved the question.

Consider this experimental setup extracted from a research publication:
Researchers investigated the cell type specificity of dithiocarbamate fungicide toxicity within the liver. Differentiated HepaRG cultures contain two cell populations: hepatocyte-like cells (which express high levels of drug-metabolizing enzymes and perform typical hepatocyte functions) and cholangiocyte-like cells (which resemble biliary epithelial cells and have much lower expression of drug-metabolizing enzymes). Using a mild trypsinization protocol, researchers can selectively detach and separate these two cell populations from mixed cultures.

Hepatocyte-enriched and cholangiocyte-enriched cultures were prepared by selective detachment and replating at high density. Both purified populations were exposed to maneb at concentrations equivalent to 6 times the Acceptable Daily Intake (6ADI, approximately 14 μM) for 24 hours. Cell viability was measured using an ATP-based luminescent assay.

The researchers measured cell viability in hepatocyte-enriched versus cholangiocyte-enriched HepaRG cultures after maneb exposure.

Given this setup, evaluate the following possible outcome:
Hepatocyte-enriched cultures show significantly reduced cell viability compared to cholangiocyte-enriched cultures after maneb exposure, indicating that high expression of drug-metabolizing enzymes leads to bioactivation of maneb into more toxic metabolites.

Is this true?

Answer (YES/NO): NO